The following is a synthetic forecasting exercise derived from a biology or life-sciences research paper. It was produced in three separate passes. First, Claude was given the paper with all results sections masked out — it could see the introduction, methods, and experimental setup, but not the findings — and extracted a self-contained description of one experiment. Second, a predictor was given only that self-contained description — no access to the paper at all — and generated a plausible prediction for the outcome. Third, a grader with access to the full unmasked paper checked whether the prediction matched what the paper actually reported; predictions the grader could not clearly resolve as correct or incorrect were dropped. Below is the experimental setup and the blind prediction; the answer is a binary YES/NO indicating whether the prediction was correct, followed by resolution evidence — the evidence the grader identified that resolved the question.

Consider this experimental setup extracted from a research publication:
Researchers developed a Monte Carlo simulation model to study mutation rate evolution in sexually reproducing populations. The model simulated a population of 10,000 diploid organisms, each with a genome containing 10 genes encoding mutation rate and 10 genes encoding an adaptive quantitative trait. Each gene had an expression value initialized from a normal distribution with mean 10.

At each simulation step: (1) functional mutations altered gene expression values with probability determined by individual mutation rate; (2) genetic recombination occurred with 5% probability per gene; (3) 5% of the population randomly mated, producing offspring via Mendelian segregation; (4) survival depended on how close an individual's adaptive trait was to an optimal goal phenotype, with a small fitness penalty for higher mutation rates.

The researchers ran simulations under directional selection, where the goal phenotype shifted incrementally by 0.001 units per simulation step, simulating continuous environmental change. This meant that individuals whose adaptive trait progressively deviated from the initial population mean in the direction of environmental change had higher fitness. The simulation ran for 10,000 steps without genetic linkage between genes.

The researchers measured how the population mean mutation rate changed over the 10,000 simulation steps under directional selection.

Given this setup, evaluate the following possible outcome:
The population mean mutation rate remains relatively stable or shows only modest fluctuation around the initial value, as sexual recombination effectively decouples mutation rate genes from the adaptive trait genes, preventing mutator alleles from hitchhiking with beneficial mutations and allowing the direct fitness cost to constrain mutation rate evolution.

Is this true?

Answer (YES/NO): NO